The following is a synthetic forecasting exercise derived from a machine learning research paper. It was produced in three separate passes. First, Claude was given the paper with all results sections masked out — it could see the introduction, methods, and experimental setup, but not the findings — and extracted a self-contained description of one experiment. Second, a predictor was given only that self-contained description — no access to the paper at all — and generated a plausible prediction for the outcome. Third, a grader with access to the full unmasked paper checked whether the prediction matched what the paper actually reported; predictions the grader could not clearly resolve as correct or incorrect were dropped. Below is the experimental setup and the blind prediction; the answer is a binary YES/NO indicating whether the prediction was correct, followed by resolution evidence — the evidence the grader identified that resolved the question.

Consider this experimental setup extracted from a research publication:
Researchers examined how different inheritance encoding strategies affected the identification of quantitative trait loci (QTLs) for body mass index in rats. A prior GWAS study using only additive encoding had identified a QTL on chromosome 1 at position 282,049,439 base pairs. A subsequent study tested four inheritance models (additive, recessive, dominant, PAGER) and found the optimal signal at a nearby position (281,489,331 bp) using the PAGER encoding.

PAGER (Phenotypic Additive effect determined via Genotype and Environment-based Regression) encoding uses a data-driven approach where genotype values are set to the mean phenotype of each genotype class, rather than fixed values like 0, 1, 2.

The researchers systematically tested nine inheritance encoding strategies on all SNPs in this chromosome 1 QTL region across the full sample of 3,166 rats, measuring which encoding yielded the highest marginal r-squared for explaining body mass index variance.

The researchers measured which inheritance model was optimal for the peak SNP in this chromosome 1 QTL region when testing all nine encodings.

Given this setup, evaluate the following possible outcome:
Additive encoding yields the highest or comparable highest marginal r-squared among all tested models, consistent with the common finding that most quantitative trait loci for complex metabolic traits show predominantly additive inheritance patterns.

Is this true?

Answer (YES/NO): NO